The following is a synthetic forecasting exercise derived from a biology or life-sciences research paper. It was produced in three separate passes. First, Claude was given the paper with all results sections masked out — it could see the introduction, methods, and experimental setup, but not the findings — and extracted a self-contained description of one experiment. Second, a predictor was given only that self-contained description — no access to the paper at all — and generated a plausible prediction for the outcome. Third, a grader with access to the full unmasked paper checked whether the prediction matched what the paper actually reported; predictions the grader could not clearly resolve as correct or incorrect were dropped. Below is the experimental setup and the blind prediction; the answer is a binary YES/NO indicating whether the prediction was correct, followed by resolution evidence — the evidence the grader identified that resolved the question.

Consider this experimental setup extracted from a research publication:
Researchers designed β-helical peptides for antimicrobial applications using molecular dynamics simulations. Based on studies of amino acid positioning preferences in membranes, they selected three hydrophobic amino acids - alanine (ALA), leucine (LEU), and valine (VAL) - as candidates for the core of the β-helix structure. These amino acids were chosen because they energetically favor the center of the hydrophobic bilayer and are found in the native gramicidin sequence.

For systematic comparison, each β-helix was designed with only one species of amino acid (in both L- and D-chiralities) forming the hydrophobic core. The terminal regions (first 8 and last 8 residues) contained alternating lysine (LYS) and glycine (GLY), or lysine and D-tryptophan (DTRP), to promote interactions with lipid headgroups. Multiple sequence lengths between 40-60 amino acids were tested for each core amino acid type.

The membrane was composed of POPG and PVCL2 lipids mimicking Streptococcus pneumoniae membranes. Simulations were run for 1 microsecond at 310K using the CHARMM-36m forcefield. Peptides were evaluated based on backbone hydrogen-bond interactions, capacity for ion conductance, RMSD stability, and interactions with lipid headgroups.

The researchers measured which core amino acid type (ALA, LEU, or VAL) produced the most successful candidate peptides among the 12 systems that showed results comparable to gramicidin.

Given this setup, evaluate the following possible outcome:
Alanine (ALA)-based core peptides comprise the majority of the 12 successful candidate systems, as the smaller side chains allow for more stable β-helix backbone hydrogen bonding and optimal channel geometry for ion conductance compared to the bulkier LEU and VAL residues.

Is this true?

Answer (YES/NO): NO